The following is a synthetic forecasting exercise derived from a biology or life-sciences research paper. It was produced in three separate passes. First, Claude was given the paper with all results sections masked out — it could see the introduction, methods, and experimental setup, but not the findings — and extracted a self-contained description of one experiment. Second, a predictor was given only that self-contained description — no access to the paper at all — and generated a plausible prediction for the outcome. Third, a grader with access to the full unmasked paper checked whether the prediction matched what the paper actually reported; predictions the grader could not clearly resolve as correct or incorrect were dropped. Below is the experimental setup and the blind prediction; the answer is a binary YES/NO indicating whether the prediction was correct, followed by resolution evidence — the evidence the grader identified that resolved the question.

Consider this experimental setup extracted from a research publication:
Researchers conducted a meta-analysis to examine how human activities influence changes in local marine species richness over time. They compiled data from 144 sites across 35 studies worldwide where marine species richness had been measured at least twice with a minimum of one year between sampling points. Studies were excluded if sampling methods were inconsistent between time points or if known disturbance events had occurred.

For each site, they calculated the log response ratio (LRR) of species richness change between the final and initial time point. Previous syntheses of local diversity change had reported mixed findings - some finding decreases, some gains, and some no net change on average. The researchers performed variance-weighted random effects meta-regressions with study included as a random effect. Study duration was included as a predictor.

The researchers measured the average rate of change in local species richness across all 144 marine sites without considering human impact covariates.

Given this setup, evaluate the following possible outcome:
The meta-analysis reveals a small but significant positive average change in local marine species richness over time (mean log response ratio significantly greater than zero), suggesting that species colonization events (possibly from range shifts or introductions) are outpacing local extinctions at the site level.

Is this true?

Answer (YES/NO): YES